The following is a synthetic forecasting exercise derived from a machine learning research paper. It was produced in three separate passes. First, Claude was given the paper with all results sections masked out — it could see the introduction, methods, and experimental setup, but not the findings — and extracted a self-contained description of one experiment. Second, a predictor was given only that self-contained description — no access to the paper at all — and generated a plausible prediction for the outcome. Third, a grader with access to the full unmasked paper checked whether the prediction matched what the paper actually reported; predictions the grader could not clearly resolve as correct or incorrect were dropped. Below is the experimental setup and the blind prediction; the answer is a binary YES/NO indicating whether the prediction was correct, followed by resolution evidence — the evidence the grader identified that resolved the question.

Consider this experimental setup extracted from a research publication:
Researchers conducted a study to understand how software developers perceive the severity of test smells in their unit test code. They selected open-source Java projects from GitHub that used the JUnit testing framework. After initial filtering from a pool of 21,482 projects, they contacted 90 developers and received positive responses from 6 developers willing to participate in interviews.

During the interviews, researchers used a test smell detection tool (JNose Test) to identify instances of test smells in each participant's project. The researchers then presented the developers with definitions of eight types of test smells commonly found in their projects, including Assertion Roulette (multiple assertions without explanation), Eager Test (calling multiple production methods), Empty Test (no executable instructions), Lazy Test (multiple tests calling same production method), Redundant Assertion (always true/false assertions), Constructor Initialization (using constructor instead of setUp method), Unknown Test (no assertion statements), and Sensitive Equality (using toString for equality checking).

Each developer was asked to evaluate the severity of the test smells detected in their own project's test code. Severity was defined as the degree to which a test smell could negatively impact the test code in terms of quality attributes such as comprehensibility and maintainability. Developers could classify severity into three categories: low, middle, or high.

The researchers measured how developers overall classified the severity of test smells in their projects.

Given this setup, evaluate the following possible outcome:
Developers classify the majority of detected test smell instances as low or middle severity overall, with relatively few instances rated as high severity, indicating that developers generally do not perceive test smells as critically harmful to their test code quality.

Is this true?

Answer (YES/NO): YES